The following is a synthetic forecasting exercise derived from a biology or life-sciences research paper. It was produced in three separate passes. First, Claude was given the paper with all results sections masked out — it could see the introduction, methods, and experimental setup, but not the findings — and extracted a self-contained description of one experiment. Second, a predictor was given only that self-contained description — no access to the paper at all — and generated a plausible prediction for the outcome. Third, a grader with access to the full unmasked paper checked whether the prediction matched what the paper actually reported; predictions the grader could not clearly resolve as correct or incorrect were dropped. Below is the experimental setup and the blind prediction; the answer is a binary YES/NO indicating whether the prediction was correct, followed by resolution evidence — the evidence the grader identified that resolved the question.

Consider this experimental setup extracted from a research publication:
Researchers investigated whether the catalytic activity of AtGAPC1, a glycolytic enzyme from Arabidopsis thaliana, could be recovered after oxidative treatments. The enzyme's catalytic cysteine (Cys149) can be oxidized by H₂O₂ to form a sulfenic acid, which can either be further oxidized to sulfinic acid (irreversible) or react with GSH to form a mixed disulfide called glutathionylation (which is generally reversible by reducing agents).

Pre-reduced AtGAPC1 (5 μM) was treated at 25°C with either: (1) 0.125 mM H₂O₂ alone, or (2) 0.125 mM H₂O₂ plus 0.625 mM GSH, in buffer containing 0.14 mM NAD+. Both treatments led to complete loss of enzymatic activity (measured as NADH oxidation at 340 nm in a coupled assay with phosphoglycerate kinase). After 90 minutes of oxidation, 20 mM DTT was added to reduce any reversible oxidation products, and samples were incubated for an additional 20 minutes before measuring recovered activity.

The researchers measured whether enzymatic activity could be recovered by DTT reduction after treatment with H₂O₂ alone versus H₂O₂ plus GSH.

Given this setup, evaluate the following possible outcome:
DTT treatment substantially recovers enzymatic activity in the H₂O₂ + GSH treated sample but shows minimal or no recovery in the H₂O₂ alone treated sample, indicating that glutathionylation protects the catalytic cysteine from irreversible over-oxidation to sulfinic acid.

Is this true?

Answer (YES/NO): NO